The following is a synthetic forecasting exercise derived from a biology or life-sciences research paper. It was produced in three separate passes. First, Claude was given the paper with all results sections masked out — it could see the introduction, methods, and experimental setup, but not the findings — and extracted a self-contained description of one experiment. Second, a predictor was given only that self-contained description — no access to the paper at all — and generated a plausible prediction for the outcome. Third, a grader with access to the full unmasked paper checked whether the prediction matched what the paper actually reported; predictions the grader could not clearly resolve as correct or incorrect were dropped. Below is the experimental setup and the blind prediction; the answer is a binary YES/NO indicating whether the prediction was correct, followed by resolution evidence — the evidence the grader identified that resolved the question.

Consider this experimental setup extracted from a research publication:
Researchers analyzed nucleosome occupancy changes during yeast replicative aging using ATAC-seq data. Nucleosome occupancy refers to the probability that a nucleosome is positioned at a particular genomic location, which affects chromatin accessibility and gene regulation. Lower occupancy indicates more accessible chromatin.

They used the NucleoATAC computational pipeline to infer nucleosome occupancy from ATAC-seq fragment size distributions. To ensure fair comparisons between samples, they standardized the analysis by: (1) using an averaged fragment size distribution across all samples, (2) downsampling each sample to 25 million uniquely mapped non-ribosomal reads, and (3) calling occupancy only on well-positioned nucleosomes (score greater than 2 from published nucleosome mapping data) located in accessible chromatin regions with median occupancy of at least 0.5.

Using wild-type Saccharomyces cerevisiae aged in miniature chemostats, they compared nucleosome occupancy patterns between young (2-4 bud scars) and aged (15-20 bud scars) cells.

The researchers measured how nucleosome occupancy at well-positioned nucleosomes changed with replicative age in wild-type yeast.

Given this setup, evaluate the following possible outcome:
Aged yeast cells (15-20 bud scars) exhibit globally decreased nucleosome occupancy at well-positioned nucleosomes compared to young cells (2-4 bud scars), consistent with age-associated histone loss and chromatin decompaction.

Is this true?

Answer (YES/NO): NO